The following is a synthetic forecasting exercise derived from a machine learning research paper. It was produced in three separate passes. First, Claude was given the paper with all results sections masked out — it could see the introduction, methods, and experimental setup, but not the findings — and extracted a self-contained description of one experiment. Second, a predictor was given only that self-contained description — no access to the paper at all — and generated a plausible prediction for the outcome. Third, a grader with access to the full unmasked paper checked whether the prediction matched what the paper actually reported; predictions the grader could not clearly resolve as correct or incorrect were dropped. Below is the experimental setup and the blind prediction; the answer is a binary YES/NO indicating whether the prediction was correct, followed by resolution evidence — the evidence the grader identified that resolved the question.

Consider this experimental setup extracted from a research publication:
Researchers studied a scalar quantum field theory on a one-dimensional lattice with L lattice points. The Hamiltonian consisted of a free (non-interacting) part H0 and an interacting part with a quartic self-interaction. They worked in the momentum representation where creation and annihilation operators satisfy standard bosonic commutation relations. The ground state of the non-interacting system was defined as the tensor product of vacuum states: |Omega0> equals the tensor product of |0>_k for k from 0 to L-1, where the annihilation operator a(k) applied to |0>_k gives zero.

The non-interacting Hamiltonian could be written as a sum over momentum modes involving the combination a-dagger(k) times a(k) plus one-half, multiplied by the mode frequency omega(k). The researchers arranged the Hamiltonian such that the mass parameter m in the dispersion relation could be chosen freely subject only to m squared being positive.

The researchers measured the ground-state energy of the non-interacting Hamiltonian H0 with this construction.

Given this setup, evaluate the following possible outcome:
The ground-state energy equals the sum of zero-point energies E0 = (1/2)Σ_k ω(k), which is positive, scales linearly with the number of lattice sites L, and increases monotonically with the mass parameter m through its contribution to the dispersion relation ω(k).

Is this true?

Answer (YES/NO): NO